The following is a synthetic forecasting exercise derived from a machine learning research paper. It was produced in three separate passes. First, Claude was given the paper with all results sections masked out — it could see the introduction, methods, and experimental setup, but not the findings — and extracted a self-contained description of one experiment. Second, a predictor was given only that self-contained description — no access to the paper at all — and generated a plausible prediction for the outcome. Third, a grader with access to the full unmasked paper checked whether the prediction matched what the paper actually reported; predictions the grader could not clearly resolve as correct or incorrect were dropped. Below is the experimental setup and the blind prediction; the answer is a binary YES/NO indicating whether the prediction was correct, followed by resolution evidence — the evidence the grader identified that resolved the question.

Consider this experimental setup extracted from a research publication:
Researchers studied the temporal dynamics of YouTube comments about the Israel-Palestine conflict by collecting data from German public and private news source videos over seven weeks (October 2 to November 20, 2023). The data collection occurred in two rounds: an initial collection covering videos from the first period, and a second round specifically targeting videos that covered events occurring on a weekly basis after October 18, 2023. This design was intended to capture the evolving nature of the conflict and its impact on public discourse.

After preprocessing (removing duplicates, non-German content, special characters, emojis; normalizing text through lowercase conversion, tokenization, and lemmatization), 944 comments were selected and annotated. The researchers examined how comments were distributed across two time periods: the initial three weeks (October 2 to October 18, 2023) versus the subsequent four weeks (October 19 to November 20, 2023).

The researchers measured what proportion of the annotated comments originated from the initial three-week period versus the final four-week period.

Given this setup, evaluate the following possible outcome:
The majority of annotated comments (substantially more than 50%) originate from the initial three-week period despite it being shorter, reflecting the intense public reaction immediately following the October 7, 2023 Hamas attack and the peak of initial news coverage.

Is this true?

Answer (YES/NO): YES